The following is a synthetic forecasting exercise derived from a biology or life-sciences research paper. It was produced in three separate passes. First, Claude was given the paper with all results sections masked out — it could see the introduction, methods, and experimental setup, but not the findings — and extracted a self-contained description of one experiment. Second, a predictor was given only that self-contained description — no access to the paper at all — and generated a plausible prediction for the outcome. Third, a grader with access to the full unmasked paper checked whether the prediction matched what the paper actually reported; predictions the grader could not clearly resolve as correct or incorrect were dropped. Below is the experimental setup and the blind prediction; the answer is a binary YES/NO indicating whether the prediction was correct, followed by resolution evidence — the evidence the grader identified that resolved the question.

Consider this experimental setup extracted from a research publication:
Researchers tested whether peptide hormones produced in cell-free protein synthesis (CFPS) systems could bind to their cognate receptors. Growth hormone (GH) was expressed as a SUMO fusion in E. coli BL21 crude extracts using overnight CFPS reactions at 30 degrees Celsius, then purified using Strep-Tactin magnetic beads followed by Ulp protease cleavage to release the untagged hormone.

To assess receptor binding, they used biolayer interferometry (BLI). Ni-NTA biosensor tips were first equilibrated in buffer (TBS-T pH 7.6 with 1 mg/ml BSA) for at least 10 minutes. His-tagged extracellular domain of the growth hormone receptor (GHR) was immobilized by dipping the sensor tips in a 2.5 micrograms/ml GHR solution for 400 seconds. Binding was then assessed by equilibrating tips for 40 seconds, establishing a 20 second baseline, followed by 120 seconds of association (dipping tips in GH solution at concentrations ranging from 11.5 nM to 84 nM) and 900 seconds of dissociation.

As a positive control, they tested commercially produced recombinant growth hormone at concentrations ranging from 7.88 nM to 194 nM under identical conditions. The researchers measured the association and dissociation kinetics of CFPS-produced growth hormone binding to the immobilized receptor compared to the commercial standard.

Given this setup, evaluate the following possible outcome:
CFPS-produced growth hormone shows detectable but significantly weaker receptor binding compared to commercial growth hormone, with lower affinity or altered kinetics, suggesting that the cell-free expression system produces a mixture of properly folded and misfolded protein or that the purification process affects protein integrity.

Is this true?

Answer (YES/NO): NO